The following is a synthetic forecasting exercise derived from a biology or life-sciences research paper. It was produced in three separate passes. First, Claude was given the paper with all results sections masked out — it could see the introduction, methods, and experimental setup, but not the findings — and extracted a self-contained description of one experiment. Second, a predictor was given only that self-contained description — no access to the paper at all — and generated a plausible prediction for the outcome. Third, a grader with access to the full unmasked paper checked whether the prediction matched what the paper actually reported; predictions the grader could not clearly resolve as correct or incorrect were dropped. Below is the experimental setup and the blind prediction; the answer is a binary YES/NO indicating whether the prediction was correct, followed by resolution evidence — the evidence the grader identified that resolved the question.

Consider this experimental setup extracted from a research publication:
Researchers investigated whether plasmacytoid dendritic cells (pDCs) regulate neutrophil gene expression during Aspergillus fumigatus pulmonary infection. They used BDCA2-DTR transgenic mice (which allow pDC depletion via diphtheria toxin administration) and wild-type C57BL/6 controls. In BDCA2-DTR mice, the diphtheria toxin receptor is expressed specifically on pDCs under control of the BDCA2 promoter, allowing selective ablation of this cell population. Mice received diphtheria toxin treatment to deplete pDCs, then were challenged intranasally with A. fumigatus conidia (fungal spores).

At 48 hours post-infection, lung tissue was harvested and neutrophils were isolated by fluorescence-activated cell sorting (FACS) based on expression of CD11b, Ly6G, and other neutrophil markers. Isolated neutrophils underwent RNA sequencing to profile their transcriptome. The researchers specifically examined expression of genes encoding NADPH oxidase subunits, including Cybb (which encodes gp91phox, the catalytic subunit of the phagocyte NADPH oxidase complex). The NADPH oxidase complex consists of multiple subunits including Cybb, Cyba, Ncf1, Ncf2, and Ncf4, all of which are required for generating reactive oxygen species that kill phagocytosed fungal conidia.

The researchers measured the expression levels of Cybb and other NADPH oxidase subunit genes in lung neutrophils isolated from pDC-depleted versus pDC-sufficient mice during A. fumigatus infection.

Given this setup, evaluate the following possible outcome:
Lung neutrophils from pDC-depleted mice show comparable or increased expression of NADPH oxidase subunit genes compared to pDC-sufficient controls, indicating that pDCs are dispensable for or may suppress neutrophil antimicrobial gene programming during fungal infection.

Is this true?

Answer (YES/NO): NO